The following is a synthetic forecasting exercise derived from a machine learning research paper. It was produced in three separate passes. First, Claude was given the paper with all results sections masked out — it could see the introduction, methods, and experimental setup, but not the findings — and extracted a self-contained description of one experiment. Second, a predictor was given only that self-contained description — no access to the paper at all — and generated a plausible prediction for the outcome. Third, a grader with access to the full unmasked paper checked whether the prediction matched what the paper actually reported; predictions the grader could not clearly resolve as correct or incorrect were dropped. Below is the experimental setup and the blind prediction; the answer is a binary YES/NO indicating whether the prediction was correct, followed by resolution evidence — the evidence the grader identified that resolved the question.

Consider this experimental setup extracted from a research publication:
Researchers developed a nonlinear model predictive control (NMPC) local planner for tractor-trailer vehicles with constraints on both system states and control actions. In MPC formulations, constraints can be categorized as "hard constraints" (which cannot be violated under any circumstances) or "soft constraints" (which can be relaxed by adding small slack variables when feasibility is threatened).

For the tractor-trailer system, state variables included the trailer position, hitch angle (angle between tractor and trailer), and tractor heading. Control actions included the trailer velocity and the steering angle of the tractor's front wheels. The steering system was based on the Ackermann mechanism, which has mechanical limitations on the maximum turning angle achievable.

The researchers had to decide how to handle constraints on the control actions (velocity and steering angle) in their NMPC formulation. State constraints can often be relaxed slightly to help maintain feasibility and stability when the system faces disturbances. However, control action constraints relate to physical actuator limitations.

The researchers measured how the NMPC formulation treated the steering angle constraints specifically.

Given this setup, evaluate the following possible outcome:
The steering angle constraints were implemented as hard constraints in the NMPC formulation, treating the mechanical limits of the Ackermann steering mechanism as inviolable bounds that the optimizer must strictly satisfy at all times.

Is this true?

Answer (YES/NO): YES